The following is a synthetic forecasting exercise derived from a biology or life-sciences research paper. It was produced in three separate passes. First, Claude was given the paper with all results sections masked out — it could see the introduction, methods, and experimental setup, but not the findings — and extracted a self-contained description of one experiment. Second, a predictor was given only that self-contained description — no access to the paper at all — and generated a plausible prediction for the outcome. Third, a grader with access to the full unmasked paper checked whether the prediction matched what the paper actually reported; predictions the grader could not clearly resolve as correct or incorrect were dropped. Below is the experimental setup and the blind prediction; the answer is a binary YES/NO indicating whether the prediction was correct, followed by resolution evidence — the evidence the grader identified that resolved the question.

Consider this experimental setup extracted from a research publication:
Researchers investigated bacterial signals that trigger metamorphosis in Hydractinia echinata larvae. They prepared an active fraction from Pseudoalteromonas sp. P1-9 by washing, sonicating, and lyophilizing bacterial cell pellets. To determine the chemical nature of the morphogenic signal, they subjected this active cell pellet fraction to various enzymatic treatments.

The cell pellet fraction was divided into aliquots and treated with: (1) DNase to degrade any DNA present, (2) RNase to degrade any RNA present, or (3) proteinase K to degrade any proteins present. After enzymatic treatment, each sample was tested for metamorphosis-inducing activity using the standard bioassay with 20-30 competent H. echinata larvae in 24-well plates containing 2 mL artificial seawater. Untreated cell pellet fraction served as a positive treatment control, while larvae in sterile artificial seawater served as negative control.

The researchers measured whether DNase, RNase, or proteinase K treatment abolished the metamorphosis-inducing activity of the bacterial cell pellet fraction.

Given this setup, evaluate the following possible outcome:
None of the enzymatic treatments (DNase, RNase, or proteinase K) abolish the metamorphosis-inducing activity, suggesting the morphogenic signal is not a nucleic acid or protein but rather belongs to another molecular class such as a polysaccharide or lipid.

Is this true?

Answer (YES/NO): YES